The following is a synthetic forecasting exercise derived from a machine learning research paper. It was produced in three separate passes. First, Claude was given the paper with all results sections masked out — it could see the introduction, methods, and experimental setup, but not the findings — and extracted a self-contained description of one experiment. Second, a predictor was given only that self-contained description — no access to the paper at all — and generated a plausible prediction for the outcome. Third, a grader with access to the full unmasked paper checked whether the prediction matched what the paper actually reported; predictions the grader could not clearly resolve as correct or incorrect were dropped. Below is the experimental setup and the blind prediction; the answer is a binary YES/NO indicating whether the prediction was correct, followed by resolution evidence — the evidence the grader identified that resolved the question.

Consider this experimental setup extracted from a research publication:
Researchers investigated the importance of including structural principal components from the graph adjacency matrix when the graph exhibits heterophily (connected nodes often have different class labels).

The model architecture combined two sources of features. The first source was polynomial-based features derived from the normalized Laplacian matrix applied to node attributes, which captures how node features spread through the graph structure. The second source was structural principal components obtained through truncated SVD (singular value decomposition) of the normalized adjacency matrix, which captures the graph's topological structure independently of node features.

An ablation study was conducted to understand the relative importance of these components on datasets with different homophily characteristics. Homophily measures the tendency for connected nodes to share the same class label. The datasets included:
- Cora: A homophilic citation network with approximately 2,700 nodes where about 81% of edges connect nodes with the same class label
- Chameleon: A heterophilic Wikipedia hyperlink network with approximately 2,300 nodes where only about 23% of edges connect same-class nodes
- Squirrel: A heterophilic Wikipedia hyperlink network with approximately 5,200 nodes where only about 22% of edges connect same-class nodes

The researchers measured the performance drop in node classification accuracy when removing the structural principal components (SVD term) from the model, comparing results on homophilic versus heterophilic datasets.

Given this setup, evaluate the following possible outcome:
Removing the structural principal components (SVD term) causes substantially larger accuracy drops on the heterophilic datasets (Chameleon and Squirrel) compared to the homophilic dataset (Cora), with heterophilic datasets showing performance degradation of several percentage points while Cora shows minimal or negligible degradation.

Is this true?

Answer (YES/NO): YES